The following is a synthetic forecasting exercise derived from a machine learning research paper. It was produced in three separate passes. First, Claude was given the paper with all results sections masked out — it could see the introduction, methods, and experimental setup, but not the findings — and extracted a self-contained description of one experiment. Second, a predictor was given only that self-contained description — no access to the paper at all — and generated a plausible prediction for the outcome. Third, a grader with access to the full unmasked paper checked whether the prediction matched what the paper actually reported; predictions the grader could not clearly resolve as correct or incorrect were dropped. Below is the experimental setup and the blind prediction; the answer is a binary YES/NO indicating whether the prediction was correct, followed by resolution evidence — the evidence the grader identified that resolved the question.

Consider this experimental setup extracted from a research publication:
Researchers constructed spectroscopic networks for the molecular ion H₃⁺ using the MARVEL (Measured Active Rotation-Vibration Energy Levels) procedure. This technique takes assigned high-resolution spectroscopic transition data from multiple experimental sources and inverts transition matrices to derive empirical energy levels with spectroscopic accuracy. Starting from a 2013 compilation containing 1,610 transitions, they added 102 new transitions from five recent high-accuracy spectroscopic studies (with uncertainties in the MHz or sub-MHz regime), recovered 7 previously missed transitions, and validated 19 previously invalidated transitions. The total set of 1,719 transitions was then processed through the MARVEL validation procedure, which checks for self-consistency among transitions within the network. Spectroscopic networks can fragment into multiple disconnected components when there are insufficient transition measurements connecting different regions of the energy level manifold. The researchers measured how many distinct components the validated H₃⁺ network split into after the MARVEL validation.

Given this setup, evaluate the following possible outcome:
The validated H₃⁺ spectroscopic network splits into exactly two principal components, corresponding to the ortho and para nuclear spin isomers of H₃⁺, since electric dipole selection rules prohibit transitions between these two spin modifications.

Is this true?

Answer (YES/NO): NO